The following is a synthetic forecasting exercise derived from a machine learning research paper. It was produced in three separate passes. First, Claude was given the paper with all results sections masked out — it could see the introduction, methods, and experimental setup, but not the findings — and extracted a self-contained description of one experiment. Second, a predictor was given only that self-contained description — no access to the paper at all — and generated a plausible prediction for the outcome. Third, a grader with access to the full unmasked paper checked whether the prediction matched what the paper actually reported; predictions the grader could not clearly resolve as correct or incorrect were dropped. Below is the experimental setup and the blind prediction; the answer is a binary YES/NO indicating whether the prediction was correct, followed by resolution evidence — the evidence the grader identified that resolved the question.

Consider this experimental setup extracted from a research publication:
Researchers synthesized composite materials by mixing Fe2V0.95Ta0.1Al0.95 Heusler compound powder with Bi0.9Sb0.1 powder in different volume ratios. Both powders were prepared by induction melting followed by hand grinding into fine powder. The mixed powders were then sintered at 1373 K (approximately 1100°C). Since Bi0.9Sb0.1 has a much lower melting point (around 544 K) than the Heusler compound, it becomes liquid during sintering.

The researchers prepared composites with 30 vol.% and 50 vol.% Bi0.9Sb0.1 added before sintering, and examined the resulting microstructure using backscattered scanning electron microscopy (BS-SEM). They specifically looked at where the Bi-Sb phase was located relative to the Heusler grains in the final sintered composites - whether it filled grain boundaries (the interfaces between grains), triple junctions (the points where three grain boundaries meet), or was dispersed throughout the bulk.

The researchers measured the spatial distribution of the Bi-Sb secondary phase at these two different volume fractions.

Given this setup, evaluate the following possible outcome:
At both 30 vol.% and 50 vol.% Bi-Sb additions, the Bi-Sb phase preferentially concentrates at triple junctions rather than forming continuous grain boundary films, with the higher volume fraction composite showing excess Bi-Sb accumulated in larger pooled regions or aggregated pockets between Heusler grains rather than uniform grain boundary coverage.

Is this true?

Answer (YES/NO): NO